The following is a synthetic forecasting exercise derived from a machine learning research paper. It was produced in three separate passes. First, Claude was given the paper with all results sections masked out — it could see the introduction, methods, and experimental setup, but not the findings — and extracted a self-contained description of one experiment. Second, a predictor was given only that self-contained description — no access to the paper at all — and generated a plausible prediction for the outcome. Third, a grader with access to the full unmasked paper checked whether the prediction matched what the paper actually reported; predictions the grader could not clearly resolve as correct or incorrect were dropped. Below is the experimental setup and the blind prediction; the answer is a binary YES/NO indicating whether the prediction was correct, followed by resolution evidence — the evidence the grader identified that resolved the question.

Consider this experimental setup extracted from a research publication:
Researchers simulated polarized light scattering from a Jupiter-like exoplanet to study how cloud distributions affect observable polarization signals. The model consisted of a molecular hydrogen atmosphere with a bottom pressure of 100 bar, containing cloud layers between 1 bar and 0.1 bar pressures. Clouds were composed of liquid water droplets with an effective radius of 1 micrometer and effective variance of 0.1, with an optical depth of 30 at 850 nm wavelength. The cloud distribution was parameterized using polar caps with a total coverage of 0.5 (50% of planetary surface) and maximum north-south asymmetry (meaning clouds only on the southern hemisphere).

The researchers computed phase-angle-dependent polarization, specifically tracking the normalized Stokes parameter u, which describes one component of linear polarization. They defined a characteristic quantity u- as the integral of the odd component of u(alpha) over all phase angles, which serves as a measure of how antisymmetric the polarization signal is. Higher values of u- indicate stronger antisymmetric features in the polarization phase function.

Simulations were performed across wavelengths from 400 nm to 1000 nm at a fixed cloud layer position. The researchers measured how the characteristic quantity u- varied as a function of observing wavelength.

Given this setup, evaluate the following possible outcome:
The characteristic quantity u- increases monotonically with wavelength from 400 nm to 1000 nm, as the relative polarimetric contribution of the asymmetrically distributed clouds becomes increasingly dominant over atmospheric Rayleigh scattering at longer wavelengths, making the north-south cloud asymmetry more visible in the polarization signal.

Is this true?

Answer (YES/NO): NO